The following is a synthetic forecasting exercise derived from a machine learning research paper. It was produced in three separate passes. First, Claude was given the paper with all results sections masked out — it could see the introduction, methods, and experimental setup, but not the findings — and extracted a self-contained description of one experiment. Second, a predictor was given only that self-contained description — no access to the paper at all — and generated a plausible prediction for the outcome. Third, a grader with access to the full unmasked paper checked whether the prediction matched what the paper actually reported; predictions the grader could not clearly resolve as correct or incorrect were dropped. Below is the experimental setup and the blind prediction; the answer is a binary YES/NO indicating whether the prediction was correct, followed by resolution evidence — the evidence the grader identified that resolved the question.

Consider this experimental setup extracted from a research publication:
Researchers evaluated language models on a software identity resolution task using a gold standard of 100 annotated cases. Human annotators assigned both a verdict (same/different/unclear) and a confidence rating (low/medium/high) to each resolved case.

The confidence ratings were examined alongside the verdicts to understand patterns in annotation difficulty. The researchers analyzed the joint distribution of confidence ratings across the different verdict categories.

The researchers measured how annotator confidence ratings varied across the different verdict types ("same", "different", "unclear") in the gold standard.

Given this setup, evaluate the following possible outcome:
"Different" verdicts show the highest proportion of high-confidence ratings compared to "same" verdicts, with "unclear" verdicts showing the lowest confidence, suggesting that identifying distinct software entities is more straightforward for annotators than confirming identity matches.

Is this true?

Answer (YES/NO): NO